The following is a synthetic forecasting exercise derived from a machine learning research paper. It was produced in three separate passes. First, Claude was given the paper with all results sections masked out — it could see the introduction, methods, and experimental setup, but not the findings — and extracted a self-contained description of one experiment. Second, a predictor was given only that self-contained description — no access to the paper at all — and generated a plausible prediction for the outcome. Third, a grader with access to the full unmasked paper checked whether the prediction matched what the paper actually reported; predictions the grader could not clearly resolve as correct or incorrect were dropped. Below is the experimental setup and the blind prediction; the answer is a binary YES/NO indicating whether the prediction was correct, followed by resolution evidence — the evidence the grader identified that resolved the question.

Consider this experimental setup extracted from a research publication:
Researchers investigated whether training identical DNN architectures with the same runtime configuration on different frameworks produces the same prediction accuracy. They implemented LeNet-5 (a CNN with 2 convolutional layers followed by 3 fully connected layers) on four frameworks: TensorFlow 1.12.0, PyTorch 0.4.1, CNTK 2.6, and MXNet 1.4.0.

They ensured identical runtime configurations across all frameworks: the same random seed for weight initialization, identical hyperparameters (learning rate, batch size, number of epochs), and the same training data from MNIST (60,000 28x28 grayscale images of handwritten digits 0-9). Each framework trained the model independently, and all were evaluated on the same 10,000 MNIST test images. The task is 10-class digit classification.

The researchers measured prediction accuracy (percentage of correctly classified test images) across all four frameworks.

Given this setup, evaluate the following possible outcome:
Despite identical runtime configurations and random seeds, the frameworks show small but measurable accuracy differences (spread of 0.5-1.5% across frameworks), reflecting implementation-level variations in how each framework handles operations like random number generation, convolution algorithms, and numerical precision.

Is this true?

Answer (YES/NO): NO